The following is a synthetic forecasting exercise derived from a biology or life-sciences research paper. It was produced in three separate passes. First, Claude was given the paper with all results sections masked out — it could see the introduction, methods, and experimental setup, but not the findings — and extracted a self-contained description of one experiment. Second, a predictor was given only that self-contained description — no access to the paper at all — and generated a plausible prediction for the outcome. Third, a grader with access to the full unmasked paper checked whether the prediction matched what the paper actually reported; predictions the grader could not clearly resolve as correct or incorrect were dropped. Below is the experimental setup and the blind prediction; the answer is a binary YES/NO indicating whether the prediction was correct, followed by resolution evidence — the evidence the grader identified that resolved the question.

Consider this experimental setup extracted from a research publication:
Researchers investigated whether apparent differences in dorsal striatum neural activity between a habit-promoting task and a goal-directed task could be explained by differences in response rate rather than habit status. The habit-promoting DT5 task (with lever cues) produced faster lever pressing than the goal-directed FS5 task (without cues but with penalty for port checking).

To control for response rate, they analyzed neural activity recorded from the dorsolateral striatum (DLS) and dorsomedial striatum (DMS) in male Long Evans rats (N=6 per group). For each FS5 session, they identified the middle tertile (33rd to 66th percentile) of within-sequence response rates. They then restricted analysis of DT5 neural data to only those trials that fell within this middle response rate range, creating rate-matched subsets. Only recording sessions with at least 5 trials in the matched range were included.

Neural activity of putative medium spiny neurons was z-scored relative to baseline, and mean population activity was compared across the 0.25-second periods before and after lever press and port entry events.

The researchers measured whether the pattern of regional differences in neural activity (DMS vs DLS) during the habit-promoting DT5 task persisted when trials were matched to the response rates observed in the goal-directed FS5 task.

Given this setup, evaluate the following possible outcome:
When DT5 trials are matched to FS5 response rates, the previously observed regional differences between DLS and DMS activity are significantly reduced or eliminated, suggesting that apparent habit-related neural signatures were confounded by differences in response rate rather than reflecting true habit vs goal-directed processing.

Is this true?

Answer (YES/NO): NO